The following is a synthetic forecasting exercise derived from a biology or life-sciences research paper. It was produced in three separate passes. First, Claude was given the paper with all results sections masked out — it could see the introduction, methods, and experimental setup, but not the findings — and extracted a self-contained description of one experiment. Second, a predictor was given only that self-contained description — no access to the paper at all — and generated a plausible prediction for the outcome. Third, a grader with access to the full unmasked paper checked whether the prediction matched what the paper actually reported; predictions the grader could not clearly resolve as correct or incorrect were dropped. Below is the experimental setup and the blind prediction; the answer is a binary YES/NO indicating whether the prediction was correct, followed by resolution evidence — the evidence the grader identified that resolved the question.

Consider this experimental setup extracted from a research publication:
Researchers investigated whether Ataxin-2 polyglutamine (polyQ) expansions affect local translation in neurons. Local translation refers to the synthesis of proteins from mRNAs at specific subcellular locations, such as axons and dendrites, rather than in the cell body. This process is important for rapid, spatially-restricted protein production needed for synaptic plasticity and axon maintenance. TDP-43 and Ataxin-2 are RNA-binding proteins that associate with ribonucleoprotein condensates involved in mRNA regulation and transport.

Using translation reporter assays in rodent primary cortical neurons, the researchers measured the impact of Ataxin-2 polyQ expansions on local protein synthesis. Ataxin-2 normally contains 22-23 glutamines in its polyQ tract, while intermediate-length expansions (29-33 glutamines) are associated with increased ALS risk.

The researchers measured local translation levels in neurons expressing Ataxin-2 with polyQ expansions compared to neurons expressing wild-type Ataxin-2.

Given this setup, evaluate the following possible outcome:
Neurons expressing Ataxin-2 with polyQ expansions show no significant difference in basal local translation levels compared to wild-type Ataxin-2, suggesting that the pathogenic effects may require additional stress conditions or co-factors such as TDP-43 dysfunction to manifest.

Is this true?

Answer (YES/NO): NO